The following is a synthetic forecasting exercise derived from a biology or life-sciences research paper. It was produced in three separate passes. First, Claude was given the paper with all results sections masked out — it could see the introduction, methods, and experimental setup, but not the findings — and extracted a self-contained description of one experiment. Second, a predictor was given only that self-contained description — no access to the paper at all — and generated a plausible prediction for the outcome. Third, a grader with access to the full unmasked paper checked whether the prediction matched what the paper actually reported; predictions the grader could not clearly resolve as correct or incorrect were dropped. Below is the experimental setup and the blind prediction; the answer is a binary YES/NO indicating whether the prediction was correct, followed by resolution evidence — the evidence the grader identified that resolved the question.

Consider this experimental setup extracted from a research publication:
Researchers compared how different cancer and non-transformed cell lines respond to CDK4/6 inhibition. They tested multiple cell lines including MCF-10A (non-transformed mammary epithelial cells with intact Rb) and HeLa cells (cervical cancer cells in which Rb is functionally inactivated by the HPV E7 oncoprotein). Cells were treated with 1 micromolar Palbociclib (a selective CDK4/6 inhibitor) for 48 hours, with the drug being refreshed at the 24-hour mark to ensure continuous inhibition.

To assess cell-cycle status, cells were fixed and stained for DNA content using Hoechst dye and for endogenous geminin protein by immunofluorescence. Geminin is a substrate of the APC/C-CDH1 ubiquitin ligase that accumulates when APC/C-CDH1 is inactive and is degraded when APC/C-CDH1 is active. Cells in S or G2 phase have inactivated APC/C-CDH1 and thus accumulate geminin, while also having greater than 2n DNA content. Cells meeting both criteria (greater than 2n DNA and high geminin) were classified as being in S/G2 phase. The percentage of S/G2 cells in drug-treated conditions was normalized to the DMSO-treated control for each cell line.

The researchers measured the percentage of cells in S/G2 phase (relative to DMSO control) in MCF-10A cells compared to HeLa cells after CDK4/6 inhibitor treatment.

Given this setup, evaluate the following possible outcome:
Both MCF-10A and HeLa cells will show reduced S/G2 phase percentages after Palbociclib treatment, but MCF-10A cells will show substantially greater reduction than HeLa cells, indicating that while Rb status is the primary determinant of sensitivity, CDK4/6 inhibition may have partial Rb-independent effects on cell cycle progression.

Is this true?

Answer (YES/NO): NO